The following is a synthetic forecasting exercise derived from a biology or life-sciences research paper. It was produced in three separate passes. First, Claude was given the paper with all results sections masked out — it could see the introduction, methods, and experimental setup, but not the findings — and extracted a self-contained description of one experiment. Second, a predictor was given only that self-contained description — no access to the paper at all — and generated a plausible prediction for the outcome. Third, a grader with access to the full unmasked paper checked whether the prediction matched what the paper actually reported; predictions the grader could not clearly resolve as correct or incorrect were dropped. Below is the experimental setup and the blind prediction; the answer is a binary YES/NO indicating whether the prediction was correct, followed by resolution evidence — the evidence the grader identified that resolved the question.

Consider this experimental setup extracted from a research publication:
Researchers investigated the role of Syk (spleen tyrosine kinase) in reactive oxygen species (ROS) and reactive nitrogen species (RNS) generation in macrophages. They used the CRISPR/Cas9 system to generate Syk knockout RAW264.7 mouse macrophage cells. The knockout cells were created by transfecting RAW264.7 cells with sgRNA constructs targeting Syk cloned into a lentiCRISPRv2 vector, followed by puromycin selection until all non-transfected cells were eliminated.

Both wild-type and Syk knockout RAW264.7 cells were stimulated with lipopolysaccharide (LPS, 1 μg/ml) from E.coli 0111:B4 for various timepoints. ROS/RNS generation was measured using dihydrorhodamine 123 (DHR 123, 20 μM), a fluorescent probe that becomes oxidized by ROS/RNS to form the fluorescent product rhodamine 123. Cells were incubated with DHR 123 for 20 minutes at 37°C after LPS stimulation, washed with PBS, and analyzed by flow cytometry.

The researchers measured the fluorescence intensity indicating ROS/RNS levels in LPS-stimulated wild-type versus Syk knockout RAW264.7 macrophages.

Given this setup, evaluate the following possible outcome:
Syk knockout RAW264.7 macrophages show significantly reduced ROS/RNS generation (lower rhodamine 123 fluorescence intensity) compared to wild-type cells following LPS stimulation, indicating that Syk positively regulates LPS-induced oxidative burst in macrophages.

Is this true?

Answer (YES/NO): YES